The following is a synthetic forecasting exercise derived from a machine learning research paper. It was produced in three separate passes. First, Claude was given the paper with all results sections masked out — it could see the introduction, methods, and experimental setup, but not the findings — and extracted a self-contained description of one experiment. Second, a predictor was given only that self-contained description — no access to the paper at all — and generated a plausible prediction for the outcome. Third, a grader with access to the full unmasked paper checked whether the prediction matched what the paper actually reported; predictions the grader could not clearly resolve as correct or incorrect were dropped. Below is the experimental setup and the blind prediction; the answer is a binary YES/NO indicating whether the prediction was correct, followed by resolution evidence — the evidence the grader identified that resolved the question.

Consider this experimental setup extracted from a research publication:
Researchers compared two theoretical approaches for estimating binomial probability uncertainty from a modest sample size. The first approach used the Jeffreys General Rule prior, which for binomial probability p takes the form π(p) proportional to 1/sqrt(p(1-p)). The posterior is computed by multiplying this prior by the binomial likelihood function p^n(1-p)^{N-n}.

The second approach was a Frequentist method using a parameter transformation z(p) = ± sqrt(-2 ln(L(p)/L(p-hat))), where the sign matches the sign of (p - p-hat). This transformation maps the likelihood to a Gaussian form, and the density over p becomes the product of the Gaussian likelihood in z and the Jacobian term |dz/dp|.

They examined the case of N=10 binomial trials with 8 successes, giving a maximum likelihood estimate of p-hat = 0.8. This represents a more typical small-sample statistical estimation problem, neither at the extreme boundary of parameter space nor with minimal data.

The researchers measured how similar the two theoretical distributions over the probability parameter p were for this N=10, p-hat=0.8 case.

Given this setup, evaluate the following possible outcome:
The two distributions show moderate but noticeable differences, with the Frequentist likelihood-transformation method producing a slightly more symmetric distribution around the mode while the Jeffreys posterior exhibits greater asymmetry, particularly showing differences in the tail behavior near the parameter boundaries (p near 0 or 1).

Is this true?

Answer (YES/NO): NO